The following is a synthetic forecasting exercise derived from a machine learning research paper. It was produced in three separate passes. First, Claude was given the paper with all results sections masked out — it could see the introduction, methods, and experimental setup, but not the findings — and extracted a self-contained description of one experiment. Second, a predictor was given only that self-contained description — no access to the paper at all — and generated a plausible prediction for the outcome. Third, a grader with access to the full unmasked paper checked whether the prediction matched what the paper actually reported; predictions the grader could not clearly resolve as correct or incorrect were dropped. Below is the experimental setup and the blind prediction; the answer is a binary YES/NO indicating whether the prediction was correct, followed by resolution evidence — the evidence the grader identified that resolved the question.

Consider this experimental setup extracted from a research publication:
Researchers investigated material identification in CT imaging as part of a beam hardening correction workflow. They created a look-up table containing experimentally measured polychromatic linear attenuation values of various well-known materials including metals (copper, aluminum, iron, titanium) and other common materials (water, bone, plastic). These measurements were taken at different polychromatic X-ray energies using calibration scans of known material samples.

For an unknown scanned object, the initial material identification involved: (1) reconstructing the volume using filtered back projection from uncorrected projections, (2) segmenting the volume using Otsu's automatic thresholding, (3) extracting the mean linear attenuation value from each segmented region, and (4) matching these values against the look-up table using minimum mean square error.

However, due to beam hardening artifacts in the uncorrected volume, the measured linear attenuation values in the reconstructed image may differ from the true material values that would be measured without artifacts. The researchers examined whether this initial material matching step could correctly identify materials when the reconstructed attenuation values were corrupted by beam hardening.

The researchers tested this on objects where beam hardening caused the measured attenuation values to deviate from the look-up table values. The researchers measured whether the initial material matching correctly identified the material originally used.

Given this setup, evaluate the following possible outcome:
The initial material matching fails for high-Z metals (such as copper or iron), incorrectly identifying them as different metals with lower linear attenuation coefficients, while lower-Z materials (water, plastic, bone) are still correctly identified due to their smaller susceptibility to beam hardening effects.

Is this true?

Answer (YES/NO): NO